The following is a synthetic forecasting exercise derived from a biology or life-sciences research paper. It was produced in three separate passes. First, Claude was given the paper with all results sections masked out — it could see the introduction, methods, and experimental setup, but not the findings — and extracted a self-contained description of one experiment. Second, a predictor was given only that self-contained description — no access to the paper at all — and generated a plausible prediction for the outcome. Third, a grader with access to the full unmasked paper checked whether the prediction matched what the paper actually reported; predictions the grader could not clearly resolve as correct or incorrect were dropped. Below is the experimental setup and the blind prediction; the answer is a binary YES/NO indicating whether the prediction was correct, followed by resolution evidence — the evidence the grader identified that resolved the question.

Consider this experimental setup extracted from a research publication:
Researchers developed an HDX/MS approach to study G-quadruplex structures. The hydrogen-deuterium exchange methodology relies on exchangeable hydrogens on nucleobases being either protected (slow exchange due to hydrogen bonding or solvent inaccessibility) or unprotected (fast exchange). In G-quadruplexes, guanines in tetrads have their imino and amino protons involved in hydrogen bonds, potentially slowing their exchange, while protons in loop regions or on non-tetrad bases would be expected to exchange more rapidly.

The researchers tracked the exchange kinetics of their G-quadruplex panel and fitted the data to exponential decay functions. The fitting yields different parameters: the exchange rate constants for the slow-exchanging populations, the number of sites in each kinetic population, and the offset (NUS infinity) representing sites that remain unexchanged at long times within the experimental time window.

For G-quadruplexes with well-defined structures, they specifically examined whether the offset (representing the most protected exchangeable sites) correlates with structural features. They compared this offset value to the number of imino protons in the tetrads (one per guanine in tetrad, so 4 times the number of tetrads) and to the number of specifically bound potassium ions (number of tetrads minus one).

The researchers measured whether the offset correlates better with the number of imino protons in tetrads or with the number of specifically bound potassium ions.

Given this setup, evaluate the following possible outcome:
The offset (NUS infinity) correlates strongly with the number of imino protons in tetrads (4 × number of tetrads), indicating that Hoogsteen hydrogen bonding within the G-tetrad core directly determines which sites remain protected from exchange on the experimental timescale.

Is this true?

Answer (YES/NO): NO